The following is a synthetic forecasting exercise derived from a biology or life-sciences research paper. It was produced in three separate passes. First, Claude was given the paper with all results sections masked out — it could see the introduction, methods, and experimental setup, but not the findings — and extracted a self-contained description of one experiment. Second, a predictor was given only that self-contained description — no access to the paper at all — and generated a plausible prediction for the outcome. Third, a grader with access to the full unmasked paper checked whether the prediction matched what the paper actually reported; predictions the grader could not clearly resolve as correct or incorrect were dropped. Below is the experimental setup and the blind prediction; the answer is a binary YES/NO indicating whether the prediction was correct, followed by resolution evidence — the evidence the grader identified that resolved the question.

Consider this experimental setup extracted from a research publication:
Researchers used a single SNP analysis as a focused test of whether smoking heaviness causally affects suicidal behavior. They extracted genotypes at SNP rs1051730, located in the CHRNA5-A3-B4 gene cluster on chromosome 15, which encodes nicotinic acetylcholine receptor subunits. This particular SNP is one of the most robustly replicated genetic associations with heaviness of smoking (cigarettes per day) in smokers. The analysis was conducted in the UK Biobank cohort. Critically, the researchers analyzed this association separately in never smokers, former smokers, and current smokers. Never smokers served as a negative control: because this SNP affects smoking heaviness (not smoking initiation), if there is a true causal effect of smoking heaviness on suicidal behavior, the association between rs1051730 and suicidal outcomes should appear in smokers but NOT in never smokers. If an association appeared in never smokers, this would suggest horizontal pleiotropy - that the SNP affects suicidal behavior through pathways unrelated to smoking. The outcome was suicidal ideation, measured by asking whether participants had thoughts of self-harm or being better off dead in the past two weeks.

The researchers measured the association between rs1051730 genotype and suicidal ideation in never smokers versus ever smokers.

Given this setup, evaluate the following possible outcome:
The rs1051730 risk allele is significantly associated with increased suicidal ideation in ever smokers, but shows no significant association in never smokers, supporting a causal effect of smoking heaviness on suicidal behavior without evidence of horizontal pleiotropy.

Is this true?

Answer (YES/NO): NO